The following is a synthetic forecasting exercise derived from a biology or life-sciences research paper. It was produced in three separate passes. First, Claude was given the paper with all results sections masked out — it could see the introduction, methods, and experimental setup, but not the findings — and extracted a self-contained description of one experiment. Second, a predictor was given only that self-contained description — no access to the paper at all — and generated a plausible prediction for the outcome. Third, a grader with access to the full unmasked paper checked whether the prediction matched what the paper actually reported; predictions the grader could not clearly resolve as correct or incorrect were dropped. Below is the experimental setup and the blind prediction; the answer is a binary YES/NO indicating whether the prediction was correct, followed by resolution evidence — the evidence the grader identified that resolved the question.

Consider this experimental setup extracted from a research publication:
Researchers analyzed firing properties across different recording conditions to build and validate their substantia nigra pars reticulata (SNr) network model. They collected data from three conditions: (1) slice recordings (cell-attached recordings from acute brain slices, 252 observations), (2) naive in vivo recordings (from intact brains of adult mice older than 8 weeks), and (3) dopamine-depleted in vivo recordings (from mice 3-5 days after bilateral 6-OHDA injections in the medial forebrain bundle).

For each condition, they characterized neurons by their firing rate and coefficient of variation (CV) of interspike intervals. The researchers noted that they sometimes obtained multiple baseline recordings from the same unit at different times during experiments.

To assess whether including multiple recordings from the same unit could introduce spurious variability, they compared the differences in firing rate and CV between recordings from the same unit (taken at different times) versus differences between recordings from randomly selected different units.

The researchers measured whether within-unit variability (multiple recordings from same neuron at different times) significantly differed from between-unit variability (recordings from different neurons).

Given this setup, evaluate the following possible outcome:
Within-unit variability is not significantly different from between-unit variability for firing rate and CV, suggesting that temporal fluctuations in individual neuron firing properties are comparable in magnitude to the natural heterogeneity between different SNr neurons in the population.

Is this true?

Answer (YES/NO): YES